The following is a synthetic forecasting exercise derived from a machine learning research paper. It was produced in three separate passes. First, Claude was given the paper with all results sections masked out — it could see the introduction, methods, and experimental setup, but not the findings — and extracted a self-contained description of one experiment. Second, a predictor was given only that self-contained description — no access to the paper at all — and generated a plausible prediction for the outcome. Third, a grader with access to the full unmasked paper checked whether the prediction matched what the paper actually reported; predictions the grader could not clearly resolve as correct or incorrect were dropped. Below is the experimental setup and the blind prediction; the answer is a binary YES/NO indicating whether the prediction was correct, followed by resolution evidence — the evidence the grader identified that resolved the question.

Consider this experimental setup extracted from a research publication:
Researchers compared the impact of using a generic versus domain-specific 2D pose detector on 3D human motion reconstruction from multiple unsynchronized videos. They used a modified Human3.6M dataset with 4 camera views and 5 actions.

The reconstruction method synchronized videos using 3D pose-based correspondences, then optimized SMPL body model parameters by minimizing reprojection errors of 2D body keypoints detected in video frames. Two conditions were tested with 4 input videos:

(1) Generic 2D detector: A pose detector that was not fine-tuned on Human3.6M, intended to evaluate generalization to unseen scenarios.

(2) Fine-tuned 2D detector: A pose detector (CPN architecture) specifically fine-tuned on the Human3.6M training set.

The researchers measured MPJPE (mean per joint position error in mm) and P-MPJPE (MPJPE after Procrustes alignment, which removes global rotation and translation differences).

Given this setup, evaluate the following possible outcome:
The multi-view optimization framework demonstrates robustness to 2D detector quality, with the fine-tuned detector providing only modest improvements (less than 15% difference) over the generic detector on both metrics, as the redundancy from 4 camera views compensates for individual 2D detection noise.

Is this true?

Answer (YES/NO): YES